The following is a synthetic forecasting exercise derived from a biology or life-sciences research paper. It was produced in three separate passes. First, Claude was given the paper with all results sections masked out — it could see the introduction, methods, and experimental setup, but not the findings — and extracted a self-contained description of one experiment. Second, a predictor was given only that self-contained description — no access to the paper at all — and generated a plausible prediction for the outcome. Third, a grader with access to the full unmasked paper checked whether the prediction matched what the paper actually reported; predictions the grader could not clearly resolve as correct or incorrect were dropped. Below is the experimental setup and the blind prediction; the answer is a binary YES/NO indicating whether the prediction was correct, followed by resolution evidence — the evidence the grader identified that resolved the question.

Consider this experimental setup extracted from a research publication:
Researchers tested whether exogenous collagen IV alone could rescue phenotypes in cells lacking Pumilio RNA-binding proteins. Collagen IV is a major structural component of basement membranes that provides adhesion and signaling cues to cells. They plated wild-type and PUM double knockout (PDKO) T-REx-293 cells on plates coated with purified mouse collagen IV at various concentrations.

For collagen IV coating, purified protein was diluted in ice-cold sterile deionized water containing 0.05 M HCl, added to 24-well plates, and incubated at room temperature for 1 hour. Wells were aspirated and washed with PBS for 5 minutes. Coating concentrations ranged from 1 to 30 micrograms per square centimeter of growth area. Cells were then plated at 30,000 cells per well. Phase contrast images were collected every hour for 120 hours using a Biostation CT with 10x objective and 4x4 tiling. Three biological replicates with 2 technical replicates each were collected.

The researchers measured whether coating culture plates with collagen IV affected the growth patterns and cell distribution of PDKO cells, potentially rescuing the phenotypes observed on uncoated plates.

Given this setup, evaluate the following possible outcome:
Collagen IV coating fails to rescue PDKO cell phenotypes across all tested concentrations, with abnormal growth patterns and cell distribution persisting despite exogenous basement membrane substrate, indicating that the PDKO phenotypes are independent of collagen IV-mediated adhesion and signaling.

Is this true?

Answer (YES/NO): NO